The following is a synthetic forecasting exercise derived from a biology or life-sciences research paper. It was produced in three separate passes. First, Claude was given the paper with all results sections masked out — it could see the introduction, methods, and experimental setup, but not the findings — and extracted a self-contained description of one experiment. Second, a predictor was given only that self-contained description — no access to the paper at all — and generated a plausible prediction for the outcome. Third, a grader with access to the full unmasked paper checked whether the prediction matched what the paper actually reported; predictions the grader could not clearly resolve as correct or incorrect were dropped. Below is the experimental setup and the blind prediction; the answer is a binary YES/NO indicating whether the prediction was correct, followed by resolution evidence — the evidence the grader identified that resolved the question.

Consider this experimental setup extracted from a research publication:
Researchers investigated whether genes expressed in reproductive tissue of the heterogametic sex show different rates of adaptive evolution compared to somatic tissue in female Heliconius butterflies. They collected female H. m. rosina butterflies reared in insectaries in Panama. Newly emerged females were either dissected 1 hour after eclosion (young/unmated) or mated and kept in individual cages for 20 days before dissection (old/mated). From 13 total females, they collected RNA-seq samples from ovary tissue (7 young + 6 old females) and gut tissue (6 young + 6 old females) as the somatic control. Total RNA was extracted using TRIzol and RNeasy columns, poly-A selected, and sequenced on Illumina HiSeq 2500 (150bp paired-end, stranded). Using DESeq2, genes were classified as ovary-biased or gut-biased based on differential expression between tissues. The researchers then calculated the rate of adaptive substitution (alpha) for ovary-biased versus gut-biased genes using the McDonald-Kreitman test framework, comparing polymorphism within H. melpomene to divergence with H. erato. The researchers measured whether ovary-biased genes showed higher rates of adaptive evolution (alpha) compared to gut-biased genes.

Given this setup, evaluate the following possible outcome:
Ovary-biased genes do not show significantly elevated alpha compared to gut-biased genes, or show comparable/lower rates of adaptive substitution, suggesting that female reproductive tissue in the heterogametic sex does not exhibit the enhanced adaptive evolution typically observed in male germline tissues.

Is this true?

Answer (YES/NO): YES